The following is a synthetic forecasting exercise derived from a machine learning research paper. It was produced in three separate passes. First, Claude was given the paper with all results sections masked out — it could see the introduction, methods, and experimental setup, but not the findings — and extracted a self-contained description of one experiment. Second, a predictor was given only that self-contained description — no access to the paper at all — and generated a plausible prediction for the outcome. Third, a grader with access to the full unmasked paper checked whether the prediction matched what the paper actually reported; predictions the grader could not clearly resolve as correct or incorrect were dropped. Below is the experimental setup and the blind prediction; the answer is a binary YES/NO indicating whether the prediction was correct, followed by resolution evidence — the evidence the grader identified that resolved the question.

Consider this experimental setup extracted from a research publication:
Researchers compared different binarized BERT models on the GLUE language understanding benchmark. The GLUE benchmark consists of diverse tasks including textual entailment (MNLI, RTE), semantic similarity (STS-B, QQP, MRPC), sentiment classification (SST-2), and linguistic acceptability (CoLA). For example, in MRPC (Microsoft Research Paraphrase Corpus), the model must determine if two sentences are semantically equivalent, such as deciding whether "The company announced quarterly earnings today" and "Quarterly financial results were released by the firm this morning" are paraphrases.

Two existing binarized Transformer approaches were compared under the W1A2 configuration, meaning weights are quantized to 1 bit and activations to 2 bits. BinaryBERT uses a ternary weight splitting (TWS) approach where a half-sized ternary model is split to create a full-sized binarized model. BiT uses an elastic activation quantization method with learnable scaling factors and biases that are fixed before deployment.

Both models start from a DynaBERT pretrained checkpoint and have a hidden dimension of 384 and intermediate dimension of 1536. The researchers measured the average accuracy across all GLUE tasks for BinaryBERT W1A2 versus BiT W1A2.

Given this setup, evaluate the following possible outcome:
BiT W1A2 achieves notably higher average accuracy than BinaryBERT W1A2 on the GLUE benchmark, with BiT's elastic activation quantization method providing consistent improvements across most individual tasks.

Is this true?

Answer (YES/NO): YES